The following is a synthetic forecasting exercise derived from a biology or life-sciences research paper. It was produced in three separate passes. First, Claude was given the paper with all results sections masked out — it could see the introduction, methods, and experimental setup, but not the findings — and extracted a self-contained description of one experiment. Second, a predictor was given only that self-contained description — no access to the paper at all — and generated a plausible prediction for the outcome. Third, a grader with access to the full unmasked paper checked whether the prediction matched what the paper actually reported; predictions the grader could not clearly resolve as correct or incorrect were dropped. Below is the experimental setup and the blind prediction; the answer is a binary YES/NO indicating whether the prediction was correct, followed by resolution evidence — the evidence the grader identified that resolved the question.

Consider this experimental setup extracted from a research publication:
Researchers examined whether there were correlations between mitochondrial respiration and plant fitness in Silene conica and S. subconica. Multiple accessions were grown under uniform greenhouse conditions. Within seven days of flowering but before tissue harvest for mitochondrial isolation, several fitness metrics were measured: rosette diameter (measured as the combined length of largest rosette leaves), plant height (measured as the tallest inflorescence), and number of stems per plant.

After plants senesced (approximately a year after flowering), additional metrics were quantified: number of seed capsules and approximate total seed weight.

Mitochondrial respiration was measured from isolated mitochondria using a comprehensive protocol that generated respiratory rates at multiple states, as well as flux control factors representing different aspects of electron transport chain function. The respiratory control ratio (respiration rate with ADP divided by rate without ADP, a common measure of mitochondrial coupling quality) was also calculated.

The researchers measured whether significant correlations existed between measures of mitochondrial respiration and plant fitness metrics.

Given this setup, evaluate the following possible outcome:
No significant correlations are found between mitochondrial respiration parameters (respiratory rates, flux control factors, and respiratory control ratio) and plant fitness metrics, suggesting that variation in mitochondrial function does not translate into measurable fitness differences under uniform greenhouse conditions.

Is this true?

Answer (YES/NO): NO